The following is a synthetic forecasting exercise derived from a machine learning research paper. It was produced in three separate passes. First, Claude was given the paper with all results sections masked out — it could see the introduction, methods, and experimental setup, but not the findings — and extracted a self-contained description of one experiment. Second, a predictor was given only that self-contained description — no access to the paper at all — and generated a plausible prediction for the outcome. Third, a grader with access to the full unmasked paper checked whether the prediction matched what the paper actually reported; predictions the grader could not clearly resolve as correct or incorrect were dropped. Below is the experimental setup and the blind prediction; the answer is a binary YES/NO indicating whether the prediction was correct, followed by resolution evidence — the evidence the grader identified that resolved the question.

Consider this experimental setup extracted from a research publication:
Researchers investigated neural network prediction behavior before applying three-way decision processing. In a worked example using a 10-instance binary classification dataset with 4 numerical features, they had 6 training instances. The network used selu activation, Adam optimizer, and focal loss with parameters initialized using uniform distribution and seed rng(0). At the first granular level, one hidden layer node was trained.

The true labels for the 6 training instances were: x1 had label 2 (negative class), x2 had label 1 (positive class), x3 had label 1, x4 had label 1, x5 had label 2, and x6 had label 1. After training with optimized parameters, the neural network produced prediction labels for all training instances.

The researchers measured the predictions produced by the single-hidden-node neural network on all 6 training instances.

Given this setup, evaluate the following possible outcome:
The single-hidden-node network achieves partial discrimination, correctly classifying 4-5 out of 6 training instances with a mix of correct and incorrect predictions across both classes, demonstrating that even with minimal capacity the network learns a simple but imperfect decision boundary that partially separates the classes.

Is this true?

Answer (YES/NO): NO